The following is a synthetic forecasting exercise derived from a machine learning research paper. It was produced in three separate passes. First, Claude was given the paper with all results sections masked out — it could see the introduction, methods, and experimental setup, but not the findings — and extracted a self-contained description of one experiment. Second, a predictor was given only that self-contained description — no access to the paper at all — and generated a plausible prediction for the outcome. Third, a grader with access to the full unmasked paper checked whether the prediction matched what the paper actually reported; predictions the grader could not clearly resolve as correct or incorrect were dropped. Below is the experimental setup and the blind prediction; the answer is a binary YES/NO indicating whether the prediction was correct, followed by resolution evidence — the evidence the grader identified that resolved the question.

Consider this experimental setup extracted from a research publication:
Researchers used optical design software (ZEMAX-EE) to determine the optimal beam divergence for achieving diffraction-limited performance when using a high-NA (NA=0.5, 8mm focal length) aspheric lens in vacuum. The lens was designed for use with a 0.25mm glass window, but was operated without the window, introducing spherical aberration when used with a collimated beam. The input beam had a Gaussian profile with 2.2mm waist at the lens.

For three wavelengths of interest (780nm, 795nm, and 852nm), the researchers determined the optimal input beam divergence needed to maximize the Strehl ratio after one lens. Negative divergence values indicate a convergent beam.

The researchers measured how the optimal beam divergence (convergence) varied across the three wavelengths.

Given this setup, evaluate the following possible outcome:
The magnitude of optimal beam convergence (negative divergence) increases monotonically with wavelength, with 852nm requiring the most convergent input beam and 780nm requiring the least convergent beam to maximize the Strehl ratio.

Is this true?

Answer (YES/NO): YES